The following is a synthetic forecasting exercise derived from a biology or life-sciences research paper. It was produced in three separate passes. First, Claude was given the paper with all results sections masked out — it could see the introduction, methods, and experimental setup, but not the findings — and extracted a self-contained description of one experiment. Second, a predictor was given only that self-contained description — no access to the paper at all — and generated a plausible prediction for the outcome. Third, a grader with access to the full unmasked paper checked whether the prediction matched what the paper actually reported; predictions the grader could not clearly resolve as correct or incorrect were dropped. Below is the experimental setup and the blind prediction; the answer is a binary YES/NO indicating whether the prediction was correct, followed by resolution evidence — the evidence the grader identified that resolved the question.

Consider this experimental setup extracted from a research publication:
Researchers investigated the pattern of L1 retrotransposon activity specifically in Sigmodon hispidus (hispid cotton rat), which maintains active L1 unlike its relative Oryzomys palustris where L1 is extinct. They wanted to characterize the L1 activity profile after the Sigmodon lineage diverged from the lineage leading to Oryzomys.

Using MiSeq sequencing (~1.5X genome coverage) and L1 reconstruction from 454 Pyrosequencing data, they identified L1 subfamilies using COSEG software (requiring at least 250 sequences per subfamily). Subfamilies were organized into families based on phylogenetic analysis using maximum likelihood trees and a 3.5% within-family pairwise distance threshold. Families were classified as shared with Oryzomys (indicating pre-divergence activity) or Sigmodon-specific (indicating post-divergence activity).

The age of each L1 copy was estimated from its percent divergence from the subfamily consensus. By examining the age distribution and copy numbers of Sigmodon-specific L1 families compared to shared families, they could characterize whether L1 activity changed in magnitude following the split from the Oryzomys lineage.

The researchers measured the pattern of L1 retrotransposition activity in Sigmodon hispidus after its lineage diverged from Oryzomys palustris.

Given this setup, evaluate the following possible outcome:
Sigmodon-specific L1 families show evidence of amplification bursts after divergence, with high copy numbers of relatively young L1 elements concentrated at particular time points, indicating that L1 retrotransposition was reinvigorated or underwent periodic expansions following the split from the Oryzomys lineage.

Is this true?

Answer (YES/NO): YES